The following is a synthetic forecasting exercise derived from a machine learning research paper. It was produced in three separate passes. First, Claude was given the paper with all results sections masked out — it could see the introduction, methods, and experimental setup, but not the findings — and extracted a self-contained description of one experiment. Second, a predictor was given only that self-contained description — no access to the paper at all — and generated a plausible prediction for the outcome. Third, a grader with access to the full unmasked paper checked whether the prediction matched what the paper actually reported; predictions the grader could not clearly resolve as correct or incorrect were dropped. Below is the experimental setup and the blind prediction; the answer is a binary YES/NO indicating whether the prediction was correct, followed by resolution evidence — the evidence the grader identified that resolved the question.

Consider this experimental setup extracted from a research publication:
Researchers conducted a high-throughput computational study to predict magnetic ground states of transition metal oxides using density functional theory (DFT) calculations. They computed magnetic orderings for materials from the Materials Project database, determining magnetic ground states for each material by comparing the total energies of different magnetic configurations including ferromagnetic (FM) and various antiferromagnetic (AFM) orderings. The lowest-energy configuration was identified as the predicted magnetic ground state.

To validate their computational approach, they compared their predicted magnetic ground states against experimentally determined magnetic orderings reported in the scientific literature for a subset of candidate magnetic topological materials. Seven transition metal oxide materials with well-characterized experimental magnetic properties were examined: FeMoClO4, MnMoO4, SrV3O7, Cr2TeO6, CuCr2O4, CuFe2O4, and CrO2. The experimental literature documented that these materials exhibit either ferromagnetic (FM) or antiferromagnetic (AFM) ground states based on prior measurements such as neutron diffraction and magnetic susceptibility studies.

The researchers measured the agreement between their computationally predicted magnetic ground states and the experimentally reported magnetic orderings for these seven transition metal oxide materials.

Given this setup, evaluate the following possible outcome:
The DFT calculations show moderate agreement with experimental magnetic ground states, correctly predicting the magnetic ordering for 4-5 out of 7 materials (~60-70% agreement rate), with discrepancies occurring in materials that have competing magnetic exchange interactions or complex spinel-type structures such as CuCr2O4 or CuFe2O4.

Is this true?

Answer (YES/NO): NO